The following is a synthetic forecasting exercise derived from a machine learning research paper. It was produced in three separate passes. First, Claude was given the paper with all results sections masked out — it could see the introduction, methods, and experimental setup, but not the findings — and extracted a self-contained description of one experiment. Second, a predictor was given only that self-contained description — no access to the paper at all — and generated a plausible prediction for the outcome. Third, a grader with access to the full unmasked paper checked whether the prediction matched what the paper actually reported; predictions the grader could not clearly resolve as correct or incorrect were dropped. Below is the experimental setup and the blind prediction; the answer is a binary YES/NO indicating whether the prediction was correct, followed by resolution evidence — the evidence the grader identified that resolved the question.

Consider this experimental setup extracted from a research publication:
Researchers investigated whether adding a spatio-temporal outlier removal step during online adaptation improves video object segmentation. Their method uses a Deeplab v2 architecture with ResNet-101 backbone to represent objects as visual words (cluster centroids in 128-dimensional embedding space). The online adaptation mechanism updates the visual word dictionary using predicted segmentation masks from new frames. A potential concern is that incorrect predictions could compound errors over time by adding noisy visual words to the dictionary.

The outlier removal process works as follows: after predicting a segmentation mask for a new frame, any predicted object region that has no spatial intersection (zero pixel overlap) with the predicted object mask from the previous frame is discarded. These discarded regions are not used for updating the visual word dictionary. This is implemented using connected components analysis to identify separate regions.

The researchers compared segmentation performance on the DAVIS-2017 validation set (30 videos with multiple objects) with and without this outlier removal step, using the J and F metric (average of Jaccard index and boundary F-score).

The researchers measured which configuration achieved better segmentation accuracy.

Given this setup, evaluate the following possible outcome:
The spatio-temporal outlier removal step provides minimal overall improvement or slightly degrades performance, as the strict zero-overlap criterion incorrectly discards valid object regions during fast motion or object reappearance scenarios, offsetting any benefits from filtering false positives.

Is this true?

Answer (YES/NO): NO